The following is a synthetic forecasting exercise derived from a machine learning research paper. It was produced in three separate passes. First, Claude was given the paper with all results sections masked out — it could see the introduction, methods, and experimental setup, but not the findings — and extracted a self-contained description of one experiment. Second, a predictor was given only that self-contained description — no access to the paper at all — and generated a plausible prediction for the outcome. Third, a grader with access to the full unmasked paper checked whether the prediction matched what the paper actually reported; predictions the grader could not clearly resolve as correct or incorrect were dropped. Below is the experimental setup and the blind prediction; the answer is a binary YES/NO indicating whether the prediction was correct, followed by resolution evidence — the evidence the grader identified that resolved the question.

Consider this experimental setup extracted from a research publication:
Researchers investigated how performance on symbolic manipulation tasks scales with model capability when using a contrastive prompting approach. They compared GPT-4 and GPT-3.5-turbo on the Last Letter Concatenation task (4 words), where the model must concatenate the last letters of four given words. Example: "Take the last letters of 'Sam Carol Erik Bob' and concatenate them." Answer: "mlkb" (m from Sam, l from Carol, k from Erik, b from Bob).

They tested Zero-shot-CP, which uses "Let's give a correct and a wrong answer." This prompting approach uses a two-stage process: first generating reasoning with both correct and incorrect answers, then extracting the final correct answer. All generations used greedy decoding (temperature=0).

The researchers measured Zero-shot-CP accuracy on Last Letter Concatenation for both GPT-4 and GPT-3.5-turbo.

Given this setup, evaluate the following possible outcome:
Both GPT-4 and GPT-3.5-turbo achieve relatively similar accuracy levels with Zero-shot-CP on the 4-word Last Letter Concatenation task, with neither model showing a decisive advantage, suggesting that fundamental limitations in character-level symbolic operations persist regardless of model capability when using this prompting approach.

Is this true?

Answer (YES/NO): NO